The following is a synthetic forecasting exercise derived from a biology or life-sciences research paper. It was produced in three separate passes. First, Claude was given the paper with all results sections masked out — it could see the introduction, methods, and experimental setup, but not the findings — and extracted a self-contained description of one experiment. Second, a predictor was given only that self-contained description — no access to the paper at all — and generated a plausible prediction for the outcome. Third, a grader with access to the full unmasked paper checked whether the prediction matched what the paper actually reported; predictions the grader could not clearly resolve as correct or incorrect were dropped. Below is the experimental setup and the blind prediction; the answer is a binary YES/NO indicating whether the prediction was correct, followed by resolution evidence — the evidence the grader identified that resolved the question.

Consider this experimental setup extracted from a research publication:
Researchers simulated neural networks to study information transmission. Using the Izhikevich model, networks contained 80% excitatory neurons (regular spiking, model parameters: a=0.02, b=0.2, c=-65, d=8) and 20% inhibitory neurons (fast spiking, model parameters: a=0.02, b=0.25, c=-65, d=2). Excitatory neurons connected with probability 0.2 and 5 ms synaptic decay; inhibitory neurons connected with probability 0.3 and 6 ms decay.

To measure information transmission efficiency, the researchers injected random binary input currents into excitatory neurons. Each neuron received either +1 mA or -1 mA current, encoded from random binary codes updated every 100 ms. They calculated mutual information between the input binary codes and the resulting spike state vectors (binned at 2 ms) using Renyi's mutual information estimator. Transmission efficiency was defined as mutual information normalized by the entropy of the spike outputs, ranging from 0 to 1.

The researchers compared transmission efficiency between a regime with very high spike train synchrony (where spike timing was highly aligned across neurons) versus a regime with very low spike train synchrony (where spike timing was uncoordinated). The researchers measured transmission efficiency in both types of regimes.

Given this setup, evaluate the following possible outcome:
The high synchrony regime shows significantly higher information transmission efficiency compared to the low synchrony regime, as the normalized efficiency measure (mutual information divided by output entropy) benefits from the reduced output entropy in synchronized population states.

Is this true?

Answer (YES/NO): NO